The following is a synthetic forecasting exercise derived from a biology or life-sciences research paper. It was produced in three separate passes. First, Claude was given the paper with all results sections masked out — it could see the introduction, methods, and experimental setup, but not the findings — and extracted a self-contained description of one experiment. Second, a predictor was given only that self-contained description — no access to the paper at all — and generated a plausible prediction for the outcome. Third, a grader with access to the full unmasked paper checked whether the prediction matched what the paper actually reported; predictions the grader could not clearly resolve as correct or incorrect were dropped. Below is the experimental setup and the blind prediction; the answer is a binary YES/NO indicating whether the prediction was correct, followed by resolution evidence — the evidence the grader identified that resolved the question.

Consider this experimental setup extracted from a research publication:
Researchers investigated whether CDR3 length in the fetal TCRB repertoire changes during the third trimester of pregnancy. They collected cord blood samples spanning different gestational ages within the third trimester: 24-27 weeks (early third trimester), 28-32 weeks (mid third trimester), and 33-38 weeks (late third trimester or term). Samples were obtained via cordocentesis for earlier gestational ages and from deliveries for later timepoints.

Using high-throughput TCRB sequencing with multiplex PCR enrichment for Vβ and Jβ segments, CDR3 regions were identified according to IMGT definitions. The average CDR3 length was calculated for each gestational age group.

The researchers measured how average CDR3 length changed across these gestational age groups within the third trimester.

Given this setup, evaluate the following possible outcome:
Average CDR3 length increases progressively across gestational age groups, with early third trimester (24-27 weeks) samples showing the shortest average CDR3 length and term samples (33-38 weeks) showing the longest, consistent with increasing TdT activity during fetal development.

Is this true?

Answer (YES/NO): YES